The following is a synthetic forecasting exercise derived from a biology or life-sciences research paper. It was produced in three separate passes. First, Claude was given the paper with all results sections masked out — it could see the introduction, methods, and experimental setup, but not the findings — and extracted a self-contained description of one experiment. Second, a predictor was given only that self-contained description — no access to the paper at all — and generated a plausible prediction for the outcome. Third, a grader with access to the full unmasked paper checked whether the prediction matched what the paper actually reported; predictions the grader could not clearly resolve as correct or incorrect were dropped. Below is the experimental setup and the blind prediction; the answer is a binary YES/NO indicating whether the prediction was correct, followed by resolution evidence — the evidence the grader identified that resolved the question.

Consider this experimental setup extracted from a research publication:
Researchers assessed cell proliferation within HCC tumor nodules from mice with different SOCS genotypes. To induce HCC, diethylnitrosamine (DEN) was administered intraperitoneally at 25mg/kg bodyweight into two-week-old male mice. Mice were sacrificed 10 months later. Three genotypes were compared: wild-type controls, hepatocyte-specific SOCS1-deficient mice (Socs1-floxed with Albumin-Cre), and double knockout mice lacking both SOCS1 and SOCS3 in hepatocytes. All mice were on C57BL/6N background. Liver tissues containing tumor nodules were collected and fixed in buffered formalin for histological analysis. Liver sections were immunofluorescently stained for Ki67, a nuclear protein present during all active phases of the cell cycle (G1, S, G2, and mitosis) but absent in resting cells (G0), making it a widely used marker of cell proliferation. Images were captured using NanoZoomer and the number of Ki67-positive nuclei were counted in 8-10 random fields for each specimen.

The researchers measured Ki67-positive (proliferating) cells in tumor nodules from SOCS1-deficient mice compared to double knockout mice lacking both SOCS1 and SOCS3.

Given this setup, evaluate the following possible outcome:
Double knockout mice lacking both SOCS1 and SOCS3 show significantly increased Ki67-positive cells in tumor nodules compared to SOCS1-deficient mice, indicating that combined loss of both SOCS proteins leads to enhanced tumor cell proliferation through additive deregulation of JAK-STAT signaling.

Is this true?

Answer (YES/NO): NO